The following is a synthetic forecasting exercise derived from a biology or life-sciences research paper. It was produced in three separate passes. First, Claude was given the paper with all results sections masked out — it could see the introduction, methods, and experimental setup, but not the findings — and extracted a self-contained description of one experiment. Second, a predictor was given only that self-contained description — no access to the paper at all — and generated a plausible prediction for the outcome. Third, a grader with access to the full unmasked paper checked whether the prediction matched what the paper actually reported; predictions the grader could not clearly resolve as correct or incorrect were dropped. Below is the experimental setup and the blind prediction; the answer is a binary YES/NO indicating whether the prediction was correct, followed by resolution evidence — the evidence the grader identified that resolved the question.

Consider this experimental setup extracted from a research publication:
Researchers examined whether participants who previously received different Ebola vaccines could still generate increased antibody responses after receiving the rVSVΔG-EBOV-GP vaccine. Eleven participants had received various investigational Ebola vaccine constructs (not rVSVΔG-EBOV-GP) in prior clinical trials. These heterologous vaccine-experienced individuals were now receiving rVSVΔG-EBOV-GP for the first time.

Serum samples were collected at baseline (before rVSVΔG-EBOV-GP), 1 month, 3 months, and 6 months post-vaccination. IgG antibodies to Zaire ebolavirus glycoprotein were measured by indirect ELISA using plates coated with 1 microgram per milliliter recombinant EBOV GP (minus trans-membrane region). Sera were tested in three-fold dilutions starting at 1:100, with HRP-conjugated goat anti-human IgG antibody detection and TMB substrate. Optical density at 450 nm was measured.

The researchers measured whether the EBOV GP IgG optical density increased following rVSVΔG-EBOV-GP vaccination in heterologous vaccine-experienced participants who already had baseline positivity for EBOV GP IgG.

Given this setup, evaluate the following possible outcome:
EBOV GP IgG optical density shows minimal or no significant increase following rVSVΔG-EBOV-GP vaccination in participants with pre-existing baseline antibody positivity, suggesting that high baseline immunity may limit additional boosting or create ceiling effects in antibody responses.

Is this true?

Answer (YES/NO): NO